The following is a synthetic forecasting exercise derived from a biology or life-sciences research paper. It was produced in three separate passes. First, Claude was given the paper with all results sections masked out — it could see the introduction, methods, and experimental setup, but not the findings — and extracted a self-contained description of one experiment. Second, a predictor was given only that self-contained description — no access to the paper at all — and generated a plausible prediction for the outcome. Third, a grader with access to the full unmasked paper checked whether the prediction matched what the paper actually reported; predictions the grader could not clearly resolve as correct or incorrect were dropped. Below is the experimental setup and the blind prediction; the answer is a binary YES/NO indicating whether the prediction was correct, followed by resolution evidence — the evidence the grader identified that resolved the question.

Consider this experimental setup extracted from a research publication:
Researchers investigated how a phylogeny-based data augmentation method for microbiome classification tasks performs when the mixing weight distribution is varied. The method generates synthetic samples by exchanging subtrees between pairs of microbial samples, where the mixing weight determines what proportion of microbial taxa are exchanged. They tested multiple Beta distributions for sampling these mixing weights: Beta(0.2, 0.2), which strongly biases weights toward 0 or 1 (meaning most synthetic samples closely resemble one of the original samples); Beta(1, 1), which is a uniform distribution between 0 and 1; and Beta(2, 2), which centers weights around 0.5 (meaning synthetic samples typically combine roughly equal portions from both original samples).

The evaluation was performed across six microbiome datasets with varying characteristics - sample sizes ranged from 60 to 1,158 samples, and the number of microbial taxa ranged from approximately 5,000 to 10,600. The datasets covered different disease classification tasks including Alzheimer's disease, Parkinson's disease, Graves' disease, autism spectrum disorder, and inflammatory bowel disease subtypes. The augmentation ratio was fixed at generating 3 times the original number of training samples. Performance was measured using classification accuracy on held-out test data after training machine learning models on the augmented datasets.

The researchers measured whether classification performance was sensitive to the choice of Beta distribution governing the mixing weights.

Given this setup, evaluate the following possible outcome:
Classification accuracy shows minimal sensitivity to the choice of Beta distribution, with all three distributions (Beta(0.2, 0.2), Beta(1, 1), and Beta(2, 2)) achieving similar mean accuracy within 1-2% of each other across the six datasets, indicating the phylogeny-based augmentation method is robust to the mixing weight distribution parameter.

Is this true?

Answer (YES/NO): NO